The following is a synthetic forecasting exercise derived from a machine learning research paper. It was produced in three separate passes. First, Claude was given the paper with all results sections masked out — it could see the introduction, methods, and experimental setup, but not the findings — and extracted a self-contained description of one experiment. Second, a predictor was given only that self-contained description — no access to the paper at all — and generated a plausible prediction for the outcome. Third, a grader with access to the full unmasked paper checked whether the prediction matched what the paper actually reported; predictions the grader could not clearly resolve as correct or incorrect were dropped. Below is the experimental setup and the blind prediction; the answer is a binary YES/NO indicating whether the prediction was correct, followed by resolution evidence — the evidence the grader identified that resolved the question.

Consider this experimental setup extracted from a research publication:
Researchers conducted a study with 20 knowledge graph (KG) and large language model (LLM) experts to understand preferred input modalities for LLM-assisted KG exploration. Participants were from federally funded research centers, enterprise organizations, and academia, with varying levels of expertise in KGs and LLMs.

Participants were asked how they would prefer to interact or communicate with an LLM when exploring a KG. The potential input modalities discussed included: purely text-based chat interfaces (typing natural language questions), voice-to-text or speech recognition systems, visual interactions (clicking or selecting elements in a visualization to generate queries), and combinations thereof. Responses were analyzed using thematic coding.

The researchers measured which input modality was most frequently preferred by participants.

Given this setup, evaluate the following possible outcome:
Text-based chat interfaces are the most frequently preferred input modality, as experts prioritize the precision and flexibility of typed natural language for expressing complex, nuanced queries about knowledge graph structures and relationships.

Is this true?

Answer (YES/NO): NO